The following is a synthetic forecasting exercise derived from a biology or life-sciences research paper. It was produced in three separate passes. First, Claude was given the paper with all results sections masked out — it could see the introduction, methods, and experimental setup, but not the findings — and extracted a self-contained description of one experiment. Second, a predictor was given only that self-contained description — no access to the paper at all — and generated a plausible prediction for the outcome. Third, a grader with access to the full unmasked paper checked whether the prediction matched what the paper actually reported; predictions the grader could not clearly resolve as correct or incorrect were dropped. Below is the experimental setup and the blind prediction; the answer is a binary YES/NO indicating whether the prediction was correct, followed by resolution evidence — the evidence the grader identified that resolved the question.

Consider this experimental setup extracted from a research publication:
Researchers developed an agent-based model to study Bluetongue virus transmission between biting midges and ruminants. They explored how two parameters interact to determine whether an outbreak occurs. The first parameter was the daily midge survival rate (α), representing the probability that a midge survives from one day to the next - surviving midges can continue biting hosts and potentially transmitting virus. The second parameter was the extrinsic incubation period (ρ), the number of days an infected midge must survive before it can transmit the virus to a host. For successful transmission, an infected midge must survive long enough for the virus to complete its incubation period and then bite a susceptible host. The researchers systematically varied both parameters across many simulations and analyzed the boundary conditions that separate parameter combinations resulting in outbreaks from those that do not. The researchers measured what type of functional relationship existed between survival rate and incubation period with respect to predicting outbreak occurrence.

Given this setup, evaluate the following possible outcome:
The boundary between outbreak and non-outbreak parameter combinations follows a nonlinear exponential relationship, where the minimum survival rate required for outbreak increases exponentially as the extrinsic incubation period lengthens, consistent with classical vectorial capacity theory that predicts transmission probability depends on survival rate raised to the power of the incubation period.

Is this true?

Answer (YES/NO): NO